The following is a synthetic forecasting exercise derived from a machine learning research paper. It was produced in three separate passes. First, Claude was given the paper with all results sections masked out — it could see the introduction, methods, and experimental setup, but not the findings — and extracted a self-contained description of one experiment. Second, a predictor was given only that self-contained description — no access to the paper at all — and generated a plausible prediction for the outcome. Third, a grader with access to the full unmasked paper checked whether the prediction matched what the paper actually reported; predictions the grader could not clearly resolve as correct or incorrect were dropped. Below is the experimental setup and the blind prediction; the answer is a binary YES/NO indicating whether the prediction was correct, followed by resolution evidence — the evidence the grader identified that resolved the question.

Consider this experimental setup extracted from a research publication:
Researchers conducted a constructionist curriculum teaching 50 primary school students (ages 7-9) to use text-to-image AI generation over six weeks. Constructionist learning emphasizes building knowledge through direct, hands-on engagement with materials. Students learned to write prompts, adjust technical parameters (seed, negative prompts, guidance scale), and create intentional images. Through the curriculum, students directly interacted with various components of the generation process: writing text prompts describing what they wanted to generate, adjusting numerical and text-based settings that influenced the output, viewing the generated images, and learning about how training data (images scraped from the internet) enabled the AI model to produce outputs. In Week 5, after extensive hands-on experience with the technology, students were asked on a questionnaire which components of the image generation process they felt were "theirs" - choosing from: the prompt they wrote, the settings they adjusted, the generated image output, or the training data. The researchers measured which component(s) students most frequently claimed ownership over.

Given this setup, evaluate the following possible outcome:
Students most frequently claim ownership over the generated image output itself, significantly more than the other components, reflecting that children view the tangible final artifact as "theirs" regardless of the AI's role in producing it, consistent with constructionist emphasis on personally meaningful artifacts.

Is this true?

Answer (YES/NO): NO